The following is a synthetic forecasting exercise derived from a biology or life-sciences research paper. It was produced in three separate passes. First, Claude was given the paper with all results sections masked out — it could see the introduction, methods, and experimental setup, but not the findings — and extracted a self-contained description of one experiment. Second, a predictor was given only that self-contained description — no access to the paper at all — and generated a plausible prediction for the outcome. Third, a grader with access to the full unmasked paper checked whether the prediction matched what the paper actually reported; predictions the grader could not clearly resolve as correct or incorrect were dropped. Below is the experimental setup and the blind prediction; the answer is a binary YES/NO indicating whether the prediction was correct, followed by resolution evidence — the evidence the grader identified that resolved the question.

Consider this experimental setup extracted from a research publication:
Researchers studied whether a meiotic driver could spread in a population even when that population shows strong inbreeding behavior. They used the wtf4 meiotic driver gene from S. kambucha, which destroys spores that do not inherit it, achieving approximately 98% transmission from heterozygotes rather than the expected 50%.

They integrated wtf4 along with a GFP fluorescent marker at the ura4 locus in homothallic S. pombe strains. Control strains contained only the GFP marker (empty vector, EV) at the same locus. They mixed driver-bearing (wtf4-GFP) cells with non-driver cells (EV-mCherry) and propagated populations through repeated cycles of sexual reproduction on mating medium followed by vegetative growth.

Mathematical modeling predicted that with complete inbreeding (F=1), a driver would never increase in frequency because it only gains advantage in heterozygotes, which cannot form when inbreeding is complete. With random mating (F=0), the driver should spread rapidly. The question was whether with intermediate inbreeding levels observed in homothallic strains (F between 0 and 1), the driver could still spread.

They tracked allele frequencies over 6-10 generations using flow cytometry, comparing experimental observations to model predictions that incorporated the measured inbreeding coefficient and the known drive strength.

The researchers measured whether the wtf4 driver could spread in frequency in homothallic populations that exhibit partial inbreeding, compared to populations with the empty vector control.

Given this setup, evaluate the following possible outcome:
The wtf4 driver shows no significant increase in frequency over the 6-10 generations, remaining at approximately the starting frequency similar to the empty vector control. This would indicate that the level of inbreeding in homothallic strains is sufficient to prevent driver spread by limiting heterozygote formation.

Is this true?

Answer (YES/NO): NO